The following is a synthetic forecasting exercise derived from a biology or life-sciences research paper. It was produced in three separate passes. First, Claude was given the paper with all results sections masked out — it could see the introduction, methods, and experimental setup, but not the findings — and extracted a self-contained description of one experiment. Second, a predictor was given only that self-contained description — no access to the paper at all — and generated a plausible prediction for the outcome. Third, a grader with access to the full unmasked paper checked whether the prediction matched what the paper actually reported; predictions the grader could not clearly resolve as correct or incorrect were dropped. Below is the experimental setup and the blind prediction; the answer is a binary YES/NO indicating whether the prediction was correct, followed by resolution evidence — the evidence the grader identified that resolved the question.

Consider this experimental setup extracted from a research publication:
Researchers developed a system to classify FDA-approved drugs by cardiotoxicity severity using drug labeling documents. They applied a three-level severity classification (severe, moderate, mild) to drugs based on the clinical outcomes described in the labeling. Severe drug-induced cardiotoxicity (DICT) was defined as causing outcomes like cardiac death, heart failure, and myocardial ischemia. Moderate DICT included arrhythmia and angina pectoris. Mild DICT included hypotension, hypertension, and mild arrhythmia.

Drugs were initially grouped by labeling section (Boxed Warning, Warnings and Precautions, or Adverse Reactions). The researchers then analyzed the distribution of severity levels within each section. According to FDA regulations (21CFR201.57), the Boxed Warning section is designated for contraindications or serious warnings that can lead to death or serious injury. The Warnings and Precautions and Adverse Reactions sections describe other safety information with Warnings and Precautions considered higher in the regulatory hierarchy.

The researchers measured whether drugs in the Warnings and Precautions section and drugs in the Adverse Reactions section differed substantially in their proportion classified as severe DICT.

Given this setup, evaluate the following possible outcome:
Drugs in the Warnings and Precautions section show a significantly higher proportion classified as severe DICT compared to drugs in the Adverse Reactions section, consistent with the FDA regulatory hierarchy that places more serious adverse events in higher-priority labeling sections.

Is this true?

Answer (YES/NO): NO